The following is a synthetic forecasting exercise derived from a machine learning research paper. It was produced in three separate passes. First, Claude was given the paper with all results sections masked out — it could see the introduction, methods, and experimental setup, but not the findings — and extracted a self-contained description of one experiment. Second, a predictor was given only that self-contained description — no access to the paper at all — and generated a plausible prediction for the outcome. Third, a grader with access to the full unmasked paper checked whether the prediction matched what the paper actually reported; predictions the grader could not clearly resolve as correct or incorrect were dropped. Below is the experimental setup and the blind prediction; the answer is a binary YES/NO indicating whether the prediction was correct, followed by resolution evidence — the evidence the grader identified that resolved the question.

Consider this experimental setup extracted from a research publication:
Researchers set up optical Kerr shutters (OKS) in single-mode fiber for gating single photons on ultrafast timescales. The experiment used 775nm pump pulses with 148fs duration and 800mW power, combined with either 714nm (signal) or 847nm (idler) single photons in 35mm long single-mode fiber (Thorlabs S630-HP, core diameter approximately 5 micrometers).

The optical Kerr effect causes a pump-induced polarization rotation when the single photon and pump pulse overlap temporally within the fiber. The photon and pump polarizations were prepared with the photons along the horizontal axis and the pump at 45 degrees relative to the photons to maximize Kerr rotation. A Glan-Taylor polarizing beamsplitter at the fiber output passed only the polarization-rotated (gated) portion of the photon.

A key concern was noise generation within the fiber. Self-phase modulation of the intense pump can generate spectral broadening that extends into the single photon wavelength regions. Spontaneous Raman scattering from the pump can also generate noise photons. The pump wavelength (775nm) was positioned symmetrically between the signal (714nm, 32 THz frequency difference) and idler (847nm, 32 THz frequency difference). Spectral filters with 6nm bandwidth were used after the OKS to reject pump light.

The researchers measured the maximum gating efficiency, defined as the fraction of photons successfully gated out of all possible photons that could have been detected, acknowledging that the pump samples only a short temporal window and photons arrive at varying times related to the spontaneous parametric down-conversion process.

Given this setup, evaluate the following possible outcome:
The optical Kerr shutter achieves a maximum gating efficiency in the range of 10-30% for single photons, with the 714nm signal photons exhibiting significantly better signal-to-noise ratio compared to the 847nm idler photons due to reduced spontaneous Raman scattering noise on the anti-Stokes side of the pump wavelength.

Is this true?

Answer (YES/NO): YES